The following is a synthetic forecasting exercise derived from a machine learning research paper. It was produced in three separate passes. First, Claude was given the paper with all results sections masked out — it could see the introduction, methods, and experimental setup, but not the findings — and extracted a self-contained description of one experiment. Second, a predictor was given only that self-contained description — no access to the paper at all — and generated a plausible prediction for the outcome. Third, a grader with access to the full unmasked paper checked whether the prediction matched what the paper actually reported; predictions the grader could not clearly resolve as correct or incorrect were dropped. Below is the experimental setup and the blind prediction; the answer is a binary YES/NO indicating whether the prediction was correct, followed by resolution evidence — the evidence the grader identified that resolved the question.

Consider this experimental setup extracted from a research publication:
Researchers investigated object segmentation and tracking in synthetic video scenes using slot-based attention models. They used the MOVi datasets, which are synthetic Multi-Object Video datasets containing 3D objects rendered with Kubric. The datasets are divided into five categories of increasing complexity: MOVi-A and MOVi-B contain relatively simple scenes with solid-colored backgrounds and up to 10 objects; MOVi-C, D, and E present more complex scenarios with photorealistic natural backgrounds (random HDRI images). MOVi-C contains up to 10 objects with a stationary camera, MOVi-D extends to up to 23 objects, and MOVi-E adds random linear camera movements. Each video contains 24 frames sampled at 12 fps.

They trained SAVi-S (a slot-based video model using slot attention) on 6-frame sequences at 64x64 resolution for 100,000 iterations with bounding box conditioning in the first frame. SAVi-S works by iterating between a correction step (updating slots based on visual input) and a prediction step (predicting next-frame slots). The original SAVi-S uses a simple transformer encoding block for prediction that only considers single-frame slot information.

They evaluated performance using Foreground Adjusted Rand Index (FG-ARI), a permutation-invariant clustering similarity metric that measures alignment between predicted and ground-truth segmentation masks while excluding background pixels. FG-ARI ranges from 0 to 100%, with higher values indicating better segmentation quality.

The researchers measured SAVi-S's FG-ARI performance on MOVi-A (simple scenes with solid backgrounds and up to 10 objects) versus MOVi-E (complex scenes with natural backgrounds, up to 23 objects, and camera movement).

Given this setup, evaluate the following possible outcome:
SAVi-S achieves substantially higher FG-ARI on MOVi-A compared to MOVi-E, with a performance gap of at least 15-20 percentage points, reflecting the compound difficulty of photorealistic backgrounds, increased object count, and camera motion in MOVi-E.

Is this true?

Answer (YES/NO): YES